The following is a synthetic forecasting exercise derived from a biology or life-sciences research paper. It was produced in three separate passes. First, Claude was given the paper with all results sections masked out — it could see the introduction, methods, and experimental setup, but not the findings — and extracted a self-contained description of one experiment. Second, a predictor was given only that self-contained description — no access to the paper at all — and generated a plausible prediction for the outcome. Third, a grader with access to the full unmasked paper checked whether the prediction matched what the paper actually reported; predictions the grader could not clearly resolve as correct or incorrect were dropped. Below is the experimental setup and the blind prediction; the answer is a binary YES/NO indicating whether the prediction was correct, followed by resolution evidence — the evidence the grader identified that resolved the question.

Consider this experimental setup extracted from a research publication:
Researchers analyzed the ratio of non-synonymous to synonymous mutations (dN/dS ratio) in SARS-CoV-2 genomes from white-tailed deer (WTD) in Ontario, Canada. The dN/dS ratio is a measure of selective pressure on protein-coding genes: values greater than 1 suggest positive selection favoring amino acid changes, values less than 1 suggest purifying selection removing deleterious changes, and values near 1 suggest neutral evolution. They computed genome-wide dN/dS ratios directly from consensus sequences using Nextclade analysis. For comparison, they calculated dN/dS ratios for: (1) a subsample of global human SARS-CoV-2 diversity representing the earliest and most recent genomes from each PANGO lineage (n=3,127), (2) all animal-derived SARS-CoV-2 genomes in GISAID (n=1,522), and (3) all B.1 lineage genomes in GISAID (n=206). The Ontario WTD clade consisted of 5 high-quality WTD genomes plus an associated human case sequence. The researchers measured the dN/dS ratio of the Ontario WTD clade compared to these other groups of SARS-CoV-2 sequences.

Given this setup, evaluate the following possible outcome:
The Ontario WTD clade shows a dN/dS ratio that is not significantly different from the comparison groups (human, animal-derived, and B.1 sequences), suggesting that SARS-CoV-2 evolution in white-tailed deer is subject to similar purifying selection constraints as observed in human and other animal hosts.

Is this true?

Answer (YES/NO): NO